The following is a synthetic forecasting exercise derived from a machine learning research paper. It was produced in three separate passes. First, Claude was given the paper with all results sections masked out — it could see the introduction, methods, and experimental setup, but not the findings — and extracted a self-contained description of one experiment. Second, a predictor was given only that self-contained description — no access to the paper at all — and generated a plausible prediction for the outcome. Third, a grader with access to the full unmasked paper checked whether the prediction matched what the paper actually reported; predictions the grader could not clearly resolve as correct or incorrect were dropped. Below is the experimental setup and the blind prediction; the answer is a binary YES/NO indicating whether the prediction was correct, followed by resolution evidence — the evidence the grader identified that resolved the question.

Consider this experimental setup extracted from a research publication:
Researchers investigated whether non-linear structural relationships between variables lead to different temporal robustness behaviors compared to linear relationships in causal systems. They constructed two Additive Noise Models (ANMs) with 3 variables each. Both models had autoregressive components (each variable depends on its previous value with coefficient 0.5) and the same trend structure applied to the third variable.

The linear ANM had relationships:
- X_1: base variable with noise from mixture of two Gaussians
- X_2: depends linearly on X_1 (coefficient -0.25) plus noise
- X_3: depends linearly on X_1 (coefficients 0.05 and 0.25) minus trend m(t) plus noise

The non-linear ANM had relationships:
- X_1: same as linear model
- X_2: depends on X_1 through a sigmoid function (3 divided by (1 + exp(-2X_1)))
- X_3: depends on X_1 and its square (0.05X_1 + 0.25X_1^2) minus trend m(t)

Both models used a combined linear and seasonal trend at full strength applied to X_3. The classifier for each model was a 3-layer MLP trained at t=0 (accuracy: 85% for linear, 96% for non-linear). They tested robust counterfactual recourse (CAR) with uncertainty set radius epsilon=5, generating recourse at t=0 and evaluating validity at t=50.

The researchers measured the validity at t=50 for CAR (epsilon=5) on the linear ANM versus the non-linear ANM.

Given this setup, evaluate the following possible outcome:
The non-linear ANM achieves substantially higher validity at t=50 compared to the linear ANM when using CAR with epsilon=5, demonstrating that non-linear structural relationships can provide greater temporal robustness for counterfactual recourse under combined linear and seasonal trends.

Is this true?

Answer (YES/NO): NO